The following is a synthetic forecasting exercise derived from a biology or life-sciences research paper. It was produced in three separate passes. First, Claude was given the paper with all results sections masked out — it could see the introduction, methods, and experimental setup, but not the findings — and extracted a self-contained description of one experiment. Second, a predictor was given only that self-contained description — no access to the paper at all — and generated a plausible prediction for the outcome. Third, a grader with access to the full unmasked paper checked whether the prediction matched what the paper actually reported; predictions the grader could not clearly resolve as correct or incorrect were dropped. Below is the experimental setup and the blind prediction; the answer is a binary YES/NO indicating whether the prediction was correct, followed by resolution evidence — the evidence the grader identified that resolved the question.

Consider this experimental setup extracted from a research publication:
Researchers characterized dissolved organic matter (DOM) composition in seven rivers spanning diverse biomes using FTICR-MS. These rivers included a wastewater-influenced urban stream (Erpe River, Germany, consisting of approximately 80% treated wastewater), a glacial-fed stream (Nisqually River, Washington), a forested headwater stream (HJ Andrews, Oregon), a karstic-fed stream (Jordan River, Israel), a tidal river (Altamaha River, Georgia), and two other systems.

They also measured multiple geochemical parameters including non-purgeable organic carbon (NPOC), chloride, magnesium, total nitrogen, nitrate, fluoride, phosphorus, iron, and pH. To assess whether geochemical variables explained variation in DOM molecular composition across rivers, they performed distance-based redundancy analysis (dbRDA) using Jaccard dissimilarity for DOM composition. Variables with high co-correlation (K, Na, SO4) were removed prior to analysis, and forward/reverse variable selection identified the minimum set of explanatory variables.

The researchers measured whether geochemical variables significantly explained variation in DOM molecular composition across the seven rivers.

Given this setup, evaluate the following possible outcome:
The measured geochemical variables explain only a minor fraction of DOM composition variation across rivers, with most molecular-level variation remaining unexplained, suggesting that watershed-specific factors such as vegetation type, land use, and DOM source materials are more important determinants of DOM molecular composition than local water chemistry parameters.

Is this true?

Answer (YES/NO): NO